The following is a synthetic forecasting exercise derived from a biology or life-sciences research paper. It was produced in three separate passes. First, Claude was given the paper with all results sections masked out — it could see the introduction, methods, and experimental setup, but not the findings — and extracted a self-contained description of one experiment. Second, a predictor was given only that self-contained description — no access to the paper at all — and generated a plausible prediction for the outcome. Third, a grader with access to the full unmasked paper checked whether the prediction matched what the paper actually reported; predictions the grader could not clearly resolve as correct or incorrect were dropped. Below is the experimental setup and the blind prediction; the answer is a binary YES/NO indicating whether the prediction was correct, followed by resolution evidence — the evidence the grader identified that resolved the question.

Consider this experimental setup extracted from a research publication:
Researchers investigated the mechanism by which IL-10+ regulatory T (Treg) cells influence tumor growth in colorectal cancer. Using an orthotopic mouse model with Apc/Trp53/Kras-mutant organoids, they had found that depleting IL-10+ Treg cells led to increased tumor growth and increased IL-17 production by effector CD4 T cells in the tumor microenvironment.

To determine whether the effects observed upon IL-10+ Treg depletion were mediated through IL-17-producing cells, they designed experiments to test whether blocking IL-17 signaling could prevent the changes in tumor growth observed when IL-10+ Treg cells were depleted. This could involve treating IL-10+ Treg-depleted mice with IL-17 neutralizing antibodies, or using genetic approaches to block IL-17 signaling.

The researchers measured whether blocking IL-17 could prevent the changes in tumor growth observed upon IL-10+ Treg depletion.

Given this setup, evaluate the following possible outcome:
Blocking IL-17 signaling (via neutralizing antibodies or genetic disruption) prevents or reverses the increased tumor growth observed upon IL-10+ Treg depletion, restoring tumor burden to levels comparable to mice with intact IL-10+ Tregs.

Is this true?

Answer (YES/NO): YES